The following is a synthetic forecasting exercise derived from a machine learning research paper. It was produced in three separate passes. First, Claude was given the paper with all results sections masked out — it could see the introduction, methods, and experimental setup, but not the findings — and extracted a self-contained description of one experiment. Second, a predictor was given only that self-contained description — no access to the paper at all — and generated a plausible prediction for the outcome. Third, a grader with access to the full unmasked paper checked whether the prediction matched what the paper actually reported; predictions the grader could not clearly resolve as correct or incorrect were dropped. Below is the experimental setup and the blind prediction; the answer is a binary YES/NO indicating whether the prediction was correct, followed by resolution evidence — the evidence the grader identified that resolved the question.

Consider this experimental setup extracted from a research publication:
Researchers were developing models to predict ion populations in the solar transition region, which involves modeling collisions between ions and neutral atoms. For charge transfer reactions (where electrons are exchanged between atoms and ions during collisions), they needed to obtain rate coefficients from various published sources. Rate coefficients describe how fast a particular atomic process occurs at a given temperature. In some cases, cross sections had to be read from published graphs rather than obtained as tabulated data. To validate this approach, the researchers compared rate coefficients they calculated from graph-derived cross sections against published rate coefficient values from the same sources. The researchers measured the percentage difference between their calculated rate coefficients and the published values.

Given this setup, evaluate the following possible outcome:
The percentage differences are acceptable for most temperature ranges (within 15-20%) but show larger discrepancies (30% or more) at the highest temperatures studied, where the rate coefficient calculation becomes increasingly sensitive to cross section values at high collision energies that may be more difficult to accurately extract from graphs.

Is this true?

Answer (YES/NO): NO